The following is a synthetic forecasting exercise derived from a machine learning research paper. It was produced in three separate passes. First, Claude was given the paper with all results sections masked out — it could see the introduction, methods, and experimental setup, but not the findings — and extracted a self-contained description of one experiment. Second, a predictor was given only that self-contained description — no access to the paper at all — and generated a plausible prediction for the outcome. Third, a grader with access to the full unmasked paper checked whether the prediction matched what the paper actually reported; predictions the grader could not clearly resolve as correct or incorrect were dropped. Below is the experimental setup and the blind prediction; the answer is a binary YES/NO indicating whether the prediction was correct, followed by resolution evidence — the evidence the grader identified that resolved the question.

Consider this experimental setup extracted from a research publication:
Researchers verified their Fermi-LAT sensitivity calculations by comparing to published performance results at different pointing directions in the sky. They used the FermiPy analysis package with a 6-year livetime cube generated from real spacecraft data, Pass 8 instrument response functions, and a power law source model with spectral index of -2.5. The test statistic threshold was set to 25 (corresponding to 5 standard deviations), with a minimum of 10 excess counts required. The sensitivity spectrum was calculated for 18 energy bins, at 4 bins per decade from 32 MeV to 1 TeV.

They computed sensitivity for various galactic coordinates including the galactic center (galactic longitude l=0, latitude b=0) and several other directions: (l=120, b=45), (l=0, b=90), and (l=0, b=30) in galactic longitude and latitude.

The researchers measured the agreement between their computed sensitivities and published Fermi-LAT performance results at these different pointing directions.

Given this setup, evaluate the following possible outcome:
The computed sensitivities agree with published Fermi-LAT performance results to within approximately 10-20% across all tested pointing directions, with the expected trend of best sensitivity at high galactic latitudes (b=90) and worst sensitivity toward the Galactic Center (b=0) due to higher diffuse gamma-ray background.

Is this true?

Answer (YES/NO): NO